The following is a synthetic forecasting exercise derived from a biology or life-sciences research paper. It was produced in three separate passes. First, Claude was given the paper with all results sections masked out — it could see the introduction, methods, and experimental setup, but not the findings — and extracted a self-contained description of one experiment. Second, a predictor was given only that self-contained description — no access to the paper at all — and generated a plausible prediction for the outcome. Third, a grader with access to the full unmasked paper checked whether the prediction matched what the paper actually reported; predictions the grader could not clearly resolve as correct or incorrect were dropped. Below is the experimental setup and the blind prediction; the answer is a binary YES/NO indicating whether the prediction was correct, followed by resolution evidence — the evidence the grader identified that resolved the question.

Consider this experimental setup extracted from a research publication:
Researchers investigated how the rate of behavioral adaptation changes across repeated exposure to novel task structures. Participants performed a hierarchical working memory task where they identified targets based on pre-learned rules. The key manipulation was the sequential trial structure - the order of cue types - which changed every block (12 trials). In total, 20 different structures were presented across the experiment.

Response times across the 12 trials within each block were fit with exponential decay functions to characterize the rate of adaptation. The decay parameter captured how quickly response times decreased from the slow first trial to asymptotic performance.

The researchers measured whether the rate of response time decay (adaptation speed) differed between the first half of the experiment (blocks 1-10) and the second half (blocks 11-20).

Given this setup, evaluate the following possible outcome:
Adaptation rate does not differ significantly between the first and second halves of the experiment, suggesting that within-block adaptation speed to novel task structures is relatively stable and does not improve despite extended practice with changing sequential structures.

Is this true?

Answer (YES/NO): NO